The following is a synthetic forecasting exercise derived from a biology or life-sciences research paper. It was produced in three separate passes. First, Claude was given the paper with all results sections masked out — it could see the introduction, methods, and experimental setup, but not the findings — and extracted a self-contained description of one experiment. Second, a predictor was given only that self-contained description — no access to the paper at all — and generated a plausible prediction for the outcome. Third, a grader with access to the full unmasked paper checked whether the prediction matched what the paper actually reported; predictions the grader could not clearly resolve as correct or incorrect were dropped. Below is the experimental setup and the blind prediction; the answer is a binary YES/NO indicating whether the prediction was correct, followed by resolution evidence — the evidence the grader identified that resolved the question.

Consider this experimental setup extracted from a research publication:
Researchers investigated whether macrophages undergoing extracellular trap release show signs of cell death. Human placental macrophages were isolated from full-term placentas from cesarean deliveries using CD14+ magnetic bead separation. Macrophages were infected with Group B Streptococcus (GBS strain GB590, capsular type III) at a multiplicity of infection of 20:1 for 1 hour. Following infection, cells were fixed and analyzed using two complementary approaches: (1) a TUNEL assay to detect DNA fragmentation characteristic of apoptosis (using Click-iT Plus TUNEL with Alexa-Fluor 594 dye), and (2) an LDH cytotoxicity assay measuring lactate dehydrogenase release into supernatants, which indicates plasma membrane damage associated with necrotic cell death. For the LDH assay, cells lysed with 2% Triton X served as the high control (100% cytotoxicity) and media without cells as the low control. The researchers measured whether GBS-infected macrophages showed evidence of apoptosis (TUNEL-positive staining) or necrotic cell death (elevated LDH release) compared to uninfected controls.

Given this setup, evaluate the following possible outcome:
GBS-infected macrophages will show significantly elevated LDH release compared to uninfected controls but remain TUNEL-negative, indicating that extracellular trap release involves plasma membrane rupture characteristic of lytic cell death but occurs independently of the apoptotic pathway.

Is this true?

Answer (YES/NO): YES